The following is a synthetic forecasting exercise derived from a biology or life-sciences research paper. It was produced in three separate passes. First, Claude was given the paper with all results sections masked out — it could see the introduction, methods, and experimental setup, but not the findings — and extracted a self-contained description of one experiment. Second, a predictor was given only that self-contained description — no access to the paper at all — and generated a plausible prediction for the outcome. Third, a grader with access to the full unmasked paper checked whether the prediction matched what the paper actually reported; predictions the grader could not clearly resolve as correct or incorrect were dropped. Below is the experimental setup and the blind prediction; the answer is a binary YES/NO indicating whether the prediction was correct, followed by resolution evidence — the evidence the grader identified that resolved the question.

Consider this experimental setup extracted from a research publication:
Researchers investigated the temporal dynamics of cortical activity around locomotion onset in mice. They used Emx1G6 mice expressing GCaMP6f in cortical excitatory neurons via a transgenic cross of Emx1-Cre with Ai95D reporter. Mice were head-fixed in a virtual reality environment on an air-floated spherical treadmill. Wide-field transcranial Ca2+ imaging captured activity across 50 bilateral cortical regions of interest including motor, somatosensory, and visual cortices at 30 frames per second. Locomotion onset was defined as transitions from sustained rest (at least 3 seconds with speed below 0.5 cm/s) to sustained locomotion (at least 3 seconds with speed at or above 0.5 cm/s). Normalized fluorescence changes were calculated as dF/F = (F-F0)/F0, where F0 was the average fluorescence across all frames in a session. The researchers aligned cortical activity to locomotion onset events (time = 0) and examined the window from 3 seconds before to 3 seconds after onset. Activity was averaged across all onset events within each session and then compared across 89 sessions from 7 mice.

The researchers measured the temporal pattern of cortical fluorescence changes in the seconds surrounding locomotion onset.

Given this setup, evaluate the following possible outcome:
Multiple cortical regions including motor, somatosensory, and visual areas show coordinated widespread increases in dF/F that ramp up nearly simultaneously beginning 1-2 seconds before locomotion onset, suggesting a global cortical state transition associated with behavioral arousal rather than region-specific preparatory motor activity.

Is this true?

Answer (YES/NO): NO